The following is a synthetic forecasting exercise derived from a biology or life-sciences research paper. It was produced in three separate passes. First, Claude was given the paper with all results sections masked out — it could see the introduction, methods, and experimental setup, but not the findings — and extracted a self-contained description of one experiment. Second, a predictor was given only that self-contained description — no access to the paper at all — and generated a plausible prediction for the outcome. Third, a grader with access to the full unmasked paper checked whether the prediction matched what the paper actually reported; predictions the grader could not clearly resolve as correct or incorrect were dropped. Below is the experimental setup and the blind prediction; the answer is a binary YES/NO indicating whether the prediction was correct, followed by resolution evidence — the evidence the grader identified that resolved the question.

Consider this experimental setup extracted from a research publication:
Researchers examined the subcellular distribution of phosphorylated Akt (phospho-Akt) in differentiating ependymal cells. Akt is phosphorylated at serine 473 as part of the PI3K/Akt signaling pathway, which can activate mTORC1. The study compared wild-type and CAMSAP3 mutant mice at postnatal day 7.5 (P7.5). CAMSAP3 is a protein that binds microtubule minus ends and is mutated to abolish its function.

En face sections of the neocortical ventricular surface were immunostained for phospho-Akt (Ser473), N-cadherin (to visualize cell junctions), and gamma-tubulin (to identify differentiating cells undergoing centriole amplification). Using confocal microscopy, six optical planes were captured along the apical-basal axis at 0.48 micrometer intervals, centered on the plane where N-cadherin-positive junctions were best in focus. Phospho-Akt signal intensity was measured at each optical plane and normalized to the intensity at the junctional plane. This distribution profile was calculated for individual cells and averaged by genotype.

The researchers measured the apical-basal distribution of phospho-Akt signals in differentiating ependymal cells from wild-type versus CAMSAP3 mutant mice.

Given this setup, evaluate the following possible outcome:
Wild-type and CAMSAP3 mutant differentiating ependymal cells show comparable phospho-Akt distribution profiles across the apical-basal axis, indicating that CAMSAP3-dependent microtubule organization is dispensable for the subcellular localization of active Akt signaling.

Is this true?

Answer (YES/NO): YES